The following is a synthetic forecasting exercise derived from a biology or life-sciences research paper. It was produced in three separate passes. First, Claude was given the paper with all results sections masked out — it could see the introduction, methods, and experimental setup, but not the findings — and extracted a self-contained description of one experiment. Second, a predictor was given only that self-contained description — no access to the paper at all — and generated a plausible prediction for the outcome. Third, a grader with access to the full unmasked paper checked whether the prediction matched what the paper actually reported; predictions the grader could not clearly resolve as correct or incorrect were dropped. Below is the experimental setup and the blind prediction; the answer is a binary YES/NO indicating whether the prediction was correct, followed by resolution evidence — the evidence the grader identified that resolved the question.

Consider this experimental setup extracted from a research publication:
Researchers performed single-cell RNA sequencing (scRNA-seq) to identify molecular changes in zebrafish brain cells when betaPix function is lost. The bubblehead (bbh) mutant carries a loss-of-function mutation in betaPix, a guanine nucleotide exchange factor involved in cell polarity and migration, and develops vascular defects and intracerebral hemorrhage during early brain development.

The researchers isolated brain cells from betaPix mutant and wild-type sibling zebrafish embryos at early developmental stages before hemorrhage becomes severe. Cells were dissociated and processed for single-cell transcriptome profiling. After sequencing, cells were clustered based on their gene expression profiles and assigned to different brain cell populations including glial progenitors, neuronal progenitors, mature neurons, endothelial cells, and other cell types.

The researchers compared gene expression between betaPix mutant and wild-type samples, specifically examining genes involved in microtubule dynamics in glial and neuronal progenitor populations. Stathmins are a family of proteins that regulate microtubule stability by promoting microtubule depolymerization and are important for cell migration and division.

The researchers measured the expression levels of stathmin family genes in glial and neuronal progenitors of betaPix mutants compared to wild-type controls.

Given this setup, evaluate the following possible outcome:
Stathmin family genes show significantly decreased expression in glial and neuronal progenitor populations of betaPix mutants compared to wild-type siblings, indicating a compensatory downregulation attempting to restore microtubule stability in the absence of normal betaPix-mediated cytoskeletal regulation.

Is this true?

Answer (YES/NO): YES